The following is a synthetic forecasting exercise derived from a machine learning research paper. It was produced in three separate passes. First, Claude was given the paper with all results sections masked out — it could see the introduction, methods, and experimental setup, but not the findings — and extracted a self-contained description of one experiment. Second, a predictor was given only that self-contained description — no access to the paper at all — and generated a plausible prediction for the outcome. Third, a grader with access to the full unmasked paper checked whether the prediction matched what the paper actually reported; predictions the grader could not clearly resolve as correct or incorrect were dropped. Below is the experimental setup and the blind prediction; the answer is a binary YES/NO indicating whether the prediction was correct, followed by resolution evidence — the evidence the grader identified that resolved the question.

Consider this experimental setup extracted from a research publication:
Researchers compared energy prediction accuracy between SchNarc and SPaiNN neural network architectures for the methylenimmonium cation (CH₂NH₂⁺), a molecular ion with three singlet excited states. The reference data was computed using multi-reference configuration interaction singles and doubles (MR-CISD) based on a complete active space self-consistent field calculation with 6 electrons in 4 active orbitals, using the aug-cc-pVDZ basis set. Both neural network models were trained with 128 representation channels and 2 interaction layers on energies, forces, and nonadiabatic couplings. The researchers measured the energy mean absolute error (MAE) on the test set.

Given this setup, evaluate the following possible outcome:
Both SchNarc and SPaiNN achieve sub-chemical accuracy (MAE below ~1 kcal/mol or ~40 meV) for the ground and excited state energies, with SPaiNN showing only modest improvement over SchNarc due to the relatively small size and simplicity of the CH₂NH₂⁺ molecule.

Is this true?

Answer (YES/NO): NO